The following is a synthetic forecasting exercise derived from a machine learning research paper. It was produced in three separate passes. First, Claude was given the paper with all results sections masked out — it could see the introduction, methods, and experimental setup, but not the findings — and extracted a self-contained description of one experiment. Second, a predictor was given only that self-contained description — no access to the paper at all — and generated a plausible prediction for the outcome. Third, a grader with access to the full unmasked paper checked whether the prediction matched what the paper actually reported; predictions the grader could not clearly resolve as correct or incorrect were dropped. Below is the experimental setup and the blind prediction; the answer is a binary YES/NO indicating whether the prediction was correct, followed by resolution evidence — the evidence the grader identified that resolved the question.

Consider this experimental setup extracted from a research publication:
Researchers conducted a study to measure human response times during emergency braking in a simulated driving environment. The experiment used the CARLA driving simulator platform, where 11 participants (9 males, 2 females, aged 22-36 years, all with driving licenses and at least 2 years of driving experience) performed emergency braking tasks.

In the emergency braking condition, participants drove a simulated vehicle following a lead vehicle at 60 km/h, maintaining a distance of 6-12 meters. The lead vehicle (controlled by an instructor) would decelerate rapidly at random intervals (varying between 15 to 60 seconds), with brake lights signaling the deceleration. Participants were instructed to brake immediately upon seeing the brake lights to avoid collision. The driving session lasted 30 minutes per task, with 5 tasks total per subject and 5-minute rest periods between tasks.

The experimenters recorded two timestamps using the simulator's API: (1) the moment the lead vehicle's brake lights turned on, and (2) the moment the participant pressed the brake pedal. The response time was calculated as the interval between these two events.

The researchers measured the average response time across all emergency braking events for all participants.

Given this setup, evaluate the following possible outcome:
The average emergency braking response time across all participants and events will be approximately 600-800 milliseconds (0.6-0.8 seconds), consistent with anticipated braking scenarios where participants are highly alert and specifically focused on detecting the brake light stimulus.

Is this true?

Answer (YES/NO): YES